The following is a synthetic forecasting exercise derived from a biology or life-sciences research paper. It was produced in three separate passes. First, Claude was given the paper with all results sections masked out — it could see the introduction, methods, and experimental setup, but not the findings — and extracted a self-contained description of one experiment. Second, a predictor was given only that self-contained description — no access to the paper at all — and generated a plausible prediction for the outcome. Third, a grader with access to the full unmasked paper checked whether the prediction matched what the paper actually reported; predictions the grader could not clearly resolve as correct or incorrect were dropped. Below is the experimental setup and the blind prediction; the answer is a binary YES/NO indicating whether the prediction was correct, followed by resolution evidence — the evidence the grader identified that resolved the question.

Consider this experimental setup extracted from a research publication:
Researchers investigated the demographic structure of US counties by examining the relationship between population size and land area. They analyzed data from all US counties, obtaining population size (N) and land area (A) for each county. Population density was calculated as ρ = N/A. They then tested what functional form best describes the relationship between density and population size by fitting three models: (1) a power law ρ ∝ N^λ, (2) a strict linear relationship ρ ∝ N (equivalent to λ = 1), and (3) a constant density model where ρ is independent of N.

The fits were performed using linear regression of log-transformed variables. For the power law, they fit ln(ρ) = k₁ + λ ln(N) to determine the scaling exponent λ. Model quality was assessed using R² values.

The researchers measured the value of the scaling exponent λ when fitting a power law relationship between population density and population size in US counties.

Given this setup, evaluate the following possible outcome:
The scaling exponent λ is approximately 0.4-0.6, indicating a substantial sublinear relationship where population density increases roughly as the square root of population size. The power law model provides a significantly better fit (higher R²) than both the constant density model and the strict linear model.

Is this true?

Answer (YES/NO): NO